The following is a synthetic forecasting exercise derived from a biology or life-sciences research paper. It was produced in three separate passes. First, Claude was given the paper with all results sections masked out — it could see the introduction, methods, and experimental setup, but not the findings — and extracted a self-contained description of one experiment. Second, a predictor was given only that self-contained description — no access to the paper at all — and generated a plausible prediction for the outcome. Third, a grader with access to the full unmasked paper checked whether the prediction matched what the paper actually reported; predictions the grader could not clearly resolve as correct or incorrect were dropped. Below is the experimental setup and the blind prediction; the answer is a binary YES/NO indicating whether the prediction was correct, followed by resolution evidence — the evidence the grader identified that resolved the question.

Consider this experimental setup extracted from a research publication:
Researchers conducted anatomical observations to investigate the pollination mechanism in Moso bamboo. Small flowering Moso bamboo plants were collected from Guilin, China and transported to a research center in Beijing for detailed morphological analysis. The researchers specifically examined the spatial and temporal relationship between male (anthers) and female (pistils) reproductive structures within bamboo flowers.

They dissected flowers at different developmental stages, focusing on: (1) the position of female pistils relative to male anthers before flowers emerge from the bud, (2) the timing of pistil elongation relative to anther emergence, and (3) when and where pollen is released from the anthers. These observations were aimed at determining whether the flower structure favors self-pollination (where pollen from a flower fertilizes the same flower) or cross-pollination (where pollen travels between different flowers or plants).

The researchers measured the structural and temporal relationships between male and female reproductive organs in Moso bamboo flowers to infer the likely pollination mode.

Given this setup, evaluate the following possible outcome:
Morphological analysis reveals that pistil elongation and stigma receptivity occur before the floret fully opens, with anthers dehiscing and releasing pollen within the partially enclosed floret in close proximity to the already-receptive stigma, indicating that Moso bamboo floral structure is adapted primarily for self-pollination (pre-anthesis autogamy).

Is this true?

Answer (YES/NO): NO